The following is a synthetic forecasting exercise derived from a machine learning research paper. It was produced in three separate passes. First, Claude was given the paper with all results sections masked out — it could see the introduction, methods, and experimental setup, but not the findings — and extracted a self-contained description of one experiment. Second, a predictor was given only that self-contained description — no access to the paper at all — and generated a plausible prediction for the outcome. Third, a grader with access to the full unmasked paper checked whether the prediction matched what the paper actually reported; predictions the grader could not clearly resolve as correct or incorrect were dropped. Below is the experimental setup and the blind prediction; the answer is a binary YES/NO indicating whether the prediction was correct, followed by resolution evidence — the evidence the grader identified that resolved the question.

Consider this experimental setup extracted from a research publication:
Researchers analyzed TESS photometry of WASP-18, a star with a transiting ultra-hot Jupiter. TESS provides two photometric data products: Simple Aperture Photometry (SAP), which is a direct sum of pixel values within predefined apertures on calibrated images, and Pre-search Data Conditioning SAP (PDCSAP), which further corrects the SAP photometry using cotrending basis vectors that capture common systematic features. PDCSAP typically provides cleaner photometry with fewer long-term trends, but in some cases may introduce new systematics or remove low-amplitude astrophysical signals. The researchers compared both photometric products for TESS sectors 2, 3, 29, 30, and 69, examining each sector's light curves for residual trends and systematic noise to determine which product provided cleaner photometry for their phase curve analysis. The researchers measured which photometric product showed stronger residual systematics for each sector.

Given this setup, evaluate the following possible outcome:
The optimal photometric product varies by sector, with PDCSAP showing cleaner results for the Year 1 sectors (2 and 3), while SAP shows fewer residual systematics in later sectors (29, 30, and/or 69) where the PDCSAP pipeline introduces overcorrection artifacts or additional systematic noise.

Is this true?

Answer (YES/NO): NO